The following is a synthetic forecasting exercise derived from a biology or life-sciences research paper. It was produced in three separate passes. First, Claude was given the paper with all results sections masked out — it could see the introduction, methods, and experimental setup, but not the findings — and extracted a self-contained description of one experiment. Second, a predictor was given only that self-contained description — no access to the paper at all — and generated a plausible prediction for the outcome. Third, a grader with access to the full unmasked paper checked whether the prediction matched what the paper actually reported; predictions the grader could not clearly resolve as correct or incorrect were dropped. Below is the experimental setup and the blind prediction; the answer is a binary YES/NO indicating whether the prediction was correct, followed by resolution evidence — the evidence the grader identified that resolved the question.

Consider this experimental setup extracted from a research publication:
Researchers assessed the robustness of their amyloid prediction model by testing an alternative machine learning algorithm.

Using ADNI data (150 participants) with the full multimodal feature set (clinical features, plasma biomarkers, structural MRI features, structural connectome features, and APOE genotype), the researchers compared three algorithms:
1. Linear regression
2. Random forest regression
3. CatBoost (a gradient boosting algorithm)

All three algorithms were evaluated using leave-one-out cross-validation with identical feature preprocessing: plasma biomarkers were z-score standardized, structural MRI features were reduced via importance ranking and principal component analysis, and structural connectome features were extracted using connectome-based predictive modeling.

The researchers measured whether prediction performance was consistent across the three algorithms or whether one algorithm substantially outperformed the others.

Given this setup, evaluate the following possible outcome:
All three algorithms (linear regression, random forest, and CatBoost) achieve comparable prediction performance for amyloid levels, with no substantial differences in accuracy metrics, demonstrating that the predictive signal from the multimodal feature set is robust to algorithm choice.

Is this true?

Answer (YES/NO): NO